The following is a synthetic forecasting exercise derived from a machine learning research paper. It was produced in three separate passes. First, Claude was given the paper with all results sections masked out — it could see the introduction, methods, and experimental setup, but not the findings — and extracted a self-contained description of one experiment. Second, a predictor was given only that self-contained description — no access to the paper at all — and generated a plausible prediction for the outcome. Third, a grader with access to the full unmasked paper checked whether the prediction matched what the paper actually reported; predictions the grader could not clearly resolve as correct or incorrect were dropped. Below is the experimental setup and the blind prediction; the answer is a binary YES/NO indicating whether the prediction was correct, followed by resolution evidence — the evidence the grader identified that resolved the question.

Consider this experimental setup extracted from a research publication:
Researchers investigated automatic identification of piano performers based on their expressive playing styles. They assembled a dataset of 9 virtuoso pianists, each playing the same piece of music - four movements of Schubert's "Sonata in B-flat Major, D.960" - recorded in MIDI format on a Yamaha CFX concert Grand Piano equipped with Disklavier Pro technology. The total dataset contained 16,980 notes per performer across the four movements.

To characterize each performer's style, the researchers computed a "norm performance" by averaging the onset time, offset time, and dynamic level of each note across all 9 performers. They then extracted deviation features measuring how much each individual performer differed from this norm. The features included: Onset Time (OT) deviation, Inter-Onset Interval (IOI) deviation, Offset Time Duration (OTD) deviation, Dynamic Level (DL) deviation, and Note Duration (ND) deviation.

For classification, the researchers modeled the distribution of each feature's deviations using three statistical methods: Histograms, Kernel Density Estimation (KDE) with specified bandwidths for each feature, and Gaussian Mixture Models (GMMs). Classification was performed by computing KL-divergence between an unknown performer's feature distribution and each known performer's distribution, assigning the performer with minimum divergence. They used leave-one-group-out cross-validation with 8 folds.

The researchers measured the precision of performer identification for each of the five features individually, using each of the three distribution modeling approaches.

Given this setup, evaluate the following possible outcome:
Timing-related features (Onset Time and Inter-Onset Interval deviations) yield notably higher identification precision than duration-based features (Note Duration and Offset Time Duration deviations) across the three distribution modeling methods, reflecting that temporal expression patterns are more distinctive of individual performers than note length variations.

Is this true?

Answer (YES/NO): NO